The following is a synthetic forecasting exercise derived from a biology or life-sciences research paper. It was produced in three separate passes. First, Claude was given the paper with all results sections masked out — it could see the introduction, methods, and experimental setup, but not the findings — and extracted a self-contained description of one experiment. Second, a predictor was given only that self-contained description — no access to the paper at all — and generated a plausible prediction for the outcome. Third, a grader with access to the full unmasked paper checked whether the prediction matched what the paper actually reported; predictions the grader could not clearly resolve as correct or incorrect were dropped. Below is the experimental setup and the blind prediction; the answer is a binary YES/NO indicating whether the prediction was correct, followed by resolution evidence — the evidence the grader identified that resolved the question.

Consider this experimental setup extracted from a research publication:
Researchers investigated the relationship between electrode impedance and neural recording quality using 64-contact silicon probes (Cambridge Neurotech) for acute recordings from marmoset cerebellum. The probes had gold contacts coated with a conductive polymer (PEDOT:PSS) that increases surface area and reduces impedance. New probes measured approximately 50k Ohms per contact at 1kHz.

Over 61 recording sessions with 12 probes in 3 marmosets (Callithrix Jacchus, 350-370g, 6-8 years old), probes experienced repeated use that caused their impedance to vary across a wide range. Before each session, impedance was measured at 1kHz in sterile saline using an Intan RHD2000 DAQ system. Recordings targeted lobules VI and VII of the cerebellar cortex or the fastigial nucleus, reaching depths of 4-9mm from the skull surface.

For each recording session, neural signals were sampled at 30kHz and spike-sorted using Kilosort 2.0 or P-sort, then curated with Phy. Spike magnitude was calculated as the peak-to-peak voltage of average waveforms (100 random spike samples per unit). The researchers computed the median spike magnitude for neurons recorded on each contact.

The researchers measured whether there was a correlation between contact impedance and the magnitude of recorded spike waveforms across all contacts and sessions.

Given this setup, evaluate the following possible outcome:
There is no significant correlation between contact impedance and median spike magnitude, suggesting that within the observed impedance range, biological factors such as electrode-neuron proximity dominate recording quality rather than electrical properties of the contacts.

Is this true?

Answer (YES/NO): NO